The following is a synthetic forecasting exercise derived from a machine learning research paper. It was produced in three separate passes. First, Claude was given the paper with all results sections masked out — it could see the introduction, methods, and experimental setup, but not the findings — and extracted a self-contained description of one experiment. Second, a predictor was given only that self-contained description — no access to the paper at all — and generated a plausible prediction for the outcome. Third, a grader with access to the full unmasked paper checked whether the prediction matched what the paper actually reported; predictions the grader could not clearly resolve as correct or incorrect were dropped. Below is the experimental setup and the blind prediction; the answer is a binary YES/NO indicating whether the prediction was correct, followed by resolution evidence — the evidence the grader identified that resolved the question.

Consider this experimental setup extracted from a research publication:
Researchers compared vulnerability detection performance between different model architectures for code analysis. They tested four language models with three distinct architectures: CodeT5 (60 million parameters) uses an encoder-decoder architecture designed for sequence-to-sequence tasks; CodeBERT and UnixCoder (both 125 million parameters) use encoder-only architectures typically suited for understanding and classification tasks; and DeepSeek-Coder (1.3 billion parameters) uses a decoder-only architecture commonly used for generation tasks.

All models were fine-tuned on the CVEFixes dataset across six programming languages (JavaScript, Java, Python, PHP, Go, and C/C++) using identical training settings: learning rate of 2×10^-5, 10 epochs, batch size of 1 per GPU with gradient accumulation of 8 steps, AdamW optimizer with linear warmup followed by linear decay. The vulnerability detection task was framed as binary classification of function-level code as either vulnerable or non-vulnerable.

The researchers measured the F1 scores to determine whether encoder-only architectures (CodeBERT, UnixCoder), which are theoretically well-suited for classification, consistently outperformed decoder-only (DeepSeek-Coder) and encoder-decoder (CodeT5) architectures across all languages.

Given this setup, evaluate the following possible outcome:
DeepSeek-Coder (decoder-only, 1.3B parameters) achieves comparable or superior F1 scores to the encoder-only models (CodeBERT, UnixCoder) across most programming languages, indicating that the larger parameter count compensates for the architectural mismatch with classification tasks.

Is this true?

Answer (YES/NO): NO